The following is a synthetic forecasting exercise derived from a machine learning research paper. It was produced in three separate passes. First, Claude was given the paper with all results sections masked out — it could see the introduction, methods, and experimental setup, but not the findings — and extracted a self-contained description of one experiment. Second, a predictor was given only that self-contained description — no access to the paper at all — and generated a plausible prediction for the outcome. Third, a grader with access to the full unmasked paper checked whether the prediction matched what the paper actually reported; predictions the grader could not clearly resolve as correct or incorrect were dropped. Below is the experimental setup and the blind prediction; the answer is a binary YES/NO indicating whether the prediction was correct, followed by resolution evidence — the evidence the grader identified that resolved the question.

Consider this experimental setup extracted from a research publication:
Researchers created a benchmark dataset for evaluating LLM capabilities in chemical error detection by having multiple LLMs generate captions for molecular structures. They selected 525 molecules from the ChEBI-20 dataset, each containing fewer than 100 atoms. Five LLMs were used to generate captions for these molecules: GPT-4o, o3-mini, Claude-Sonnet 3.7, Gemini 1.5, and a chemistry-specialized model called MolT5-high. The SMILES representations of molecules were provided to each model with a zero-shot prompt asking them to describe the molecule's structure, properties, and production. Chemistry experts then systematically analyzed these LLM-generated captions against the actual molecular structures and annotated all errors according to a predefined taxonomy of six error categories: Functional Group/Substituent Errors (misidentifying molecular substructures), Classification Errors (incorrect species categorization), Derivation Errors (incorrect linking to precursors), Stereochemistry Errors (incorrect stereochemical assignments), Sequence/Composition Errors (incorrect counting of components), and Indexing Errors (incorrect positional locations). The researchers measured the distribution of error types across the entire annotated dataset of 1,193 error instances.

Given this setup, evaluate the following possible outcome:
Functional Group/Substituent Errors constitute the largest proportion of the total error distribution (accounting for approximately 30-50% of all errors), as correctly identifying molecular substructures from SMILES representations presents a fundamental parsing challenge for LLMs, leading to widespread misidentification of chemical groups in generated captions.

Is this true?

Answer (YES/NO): NO